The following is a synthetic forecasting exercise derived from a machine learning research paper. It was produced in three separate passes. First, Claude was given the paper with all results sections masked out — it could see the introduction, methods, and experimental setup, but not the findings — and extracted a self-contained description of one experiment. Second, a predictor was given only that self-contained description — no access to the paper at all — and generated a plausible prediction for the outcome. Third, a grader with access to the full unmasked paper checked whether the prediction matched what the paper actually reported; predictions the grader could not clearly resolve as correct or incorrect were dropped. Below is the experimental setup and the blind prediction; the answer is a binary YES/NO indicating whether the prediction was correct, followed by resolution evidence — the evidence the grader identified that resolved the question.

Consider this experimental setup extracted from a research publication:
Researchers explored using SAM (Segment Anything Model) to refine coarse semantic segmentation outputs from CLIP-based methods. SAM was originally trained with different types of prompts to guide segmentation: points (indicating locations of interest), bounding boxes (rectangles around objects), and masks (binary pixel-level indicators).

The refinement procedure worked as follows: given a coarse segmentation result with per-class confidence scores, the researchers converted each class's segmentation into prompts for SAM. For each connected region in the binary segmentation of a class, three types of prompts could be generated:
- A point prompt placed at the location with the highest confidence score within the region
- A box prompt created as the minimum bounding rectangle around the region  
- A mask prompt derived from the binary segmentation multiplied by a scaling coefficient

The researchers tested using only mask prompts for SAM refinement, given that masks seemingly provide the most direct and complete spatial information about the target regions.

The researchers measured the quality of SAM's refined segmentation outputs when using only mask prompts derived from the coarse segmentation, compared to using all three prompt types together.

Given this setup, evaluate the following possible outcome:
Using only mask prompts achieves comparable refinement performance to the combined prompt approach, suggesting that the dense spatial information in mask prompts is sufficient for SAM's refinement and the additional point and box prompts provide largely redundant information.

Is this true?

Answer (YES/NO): NO